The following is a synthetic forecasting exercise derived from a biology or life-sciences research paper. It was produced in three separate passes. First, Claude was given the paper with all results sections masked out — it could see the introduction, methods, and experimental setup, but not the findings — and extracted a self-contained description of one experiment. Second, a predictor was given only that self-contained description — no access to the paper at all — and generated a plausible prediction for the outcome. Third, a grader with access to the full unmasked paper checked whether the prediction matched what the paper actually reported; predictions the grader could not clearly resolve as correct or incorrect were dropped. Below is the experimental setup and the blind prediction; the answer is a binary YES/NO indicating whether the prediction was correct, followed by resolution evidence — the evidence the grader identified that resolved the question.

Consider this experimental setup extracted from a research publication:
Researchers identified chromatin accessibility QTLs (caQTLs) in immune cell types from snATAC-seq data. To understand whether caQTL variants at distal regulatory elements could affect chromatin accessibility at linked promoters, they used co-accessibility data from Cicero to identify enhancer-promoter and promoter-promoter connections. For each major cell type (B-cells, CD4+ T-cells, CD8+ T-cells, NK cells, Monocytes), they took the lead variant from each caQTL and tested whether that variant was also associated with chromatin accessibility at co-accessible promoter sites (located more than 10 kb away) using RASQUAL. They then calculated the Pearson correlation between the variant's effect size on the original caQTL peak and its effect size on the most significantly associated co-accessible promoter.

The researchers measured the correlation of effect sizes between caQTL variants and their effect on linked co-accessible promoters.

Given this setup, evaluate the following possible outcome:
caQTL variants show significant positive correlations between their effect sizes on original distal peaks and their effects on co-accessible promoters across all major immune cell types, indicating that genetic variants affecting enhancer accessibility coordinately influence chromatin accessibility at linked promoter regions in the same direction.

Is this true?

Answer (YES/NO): YES